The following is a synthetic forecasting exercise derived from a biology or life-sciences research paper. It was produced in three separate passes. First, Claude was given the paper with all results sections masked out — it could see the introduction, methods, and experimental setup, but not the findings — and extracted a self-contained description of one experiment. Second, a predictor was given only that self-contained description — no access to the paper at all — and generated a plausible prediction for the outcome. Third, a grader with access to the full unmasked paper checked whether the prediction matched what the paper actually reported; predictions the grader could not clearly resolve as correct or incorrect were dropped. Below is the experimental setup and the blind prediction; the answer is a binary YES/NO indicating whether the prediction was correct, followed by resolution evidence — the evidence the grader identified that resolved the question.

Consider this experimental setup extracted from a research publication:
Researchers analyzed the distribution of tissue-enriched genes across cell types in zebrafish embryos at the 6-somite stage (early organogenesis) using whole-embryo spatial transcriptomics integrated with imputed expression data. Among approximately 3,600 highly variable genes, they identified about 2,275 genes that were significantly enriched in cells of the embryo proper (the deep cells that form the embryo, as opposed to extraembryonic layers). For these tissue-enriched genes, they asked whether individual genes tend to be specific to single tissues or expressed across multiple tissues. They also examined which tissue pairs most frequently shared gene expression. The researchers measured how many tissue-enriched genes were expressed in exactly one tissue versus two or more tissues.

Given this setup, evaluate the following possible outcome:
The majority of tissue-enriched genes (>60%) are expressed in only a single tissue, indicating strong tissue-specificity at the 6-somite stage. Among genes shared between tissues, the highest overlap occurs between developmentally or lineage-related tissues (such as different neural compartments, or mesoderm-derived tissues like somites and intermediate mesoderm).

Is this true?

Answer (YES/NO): NO